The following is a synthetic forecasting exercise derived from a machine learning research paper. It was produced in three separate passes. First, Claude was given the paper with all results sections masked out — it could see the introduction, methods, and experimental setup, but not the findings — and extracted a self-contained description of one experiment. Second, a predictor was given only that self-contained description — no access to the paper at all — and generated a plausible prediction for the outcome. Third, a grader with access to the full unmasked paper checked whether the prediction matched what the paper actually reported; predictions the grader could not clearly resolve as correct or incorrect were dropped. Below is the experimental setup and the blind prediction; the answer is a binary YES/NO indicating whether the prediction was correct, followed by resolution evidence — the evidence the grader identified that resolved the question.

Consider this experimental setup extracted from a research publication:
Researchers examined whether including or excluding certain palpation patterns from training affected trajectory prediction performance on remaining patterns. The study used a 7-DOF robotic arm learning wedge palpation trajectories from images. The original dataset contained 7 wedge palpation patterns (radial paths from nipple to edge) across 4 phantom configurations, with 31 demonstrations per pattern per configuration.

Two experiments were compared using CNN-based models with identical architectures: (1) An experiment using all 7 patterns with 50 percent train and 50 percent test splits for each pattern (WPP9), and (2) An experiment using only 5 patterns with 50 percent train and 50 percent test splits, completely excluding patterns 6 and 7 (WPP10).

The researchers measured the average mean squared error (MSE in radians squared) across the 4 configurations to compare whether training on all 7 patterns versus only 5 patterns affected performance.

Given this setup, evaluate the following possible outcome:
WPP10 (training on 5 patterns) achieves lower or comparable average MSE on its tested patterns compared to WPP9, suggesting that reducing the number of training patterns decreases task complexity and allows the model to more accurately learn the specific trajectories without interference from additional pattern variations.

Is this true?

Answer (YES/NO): NO